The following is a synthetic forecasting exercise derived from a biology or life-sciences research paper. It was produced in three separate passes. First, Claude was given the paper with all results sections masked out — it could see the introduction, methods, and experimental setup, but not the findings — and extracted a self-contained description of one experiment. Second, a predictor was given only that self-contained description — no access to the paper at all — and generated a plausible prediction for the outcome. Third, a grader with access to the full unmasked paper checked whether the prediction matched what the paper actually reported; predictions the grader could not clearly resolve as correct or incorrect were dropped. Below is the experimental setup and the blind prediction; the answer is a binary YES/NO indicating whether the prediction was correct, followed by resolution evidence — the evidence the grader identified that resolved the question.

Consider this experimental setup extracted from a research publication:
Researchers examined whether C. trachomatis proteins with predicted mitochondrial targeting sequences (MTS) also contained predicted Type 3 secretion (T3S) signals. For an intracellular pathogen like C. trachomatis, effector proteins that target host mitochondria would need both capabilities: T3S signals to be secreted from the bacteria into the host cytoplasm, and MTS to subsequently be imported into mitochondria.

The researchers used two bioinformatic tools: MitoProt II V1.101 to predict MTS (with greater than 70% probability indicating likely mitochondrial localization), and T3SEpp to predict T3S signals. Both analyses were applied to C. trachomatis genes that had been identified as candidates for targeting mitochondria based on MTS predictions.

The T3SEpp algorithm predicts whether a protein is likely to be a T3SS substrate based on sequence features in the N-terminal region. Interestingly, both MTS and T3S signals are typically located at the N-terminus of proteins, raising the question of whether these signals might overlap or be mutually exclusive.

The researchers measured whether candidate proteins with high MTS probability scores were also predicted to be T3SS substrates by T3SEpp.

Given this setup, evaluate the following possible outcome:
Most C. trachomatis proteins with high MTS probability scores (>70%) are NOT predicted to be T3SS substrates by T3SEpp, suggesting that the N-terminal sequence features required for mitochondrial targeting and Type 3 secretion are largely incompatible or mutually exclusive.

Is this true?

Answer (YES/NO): NO